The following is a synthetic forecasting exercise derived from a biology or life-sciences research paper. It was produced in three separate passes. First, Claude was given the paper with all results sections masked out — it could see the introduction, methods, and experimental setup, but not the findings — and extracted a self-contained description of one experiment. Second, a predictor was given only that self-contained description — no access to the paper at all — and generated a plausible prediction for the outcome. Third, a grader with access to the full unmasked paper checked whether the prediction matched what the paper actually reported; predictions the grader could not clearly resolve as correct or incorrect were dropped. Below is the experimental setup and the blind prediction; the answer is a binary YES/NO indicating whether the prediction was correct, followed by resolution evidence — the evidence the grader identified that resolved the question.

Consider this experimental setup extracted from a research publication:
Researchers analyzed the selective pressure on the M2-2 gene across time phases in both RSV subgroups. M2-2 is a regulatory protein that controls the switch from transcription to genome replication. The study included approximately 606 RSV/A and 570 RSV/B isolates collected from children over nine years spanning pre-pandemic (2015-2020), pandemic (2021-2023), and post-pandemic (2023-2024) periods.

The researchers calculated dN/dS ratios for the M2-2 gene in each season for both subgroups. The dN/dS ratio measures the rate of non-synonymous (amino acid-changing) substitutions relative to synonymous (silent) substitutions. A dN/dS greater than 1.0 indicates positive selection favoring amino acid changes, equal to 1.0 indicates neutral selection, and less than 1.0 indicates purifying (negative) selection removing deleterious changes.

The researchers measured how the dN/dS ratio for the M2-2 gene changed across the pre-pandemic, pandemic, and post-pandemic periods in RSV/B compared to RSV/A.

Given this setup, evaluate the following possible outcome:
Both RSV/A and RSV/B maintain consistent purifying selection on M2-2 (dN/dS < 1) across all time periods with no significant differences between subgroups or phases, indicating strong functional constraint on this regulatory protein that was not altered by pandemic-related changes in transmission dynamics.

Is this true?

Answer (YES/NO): NO